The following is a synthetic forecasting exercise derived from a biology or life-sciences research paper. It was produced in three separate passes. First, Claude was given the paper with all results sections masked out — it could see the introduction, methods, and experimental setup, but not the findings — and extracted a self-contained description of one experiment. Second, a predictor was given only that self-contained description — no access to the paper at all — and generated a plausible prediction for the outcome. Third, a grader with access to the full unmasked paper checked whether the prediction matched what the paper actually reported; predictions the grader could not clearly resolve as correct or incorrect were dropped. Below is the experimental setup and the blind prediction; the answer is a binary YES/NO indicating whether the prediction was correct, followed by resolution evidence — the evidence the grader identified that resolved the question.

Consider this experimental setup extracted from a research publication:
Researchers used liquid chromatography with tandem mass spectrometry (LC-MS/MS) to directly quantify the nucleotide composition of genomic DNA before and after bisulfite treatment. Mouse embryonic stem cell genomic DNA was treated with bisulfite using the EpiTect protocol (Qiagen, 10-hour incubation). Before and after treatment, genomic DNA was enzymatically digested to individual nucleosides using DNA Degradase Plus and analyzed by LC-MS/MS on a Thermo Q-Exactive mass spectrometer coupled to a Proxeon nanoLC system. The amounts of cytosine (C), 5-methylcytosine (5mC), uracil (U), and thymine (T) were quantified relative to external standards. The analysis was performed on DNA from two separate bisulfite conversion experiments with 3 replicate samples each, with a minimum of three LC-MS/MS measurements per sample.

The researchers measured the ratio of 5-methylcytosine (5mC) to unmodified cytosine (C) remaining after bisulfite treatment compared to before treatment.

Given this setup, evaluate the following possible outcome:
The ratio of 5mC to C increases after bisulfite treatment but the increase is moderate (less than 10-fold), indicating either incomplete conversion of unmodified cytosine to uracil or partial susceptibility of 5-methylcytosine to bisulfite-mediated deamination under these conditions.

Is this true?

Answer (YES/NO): NO